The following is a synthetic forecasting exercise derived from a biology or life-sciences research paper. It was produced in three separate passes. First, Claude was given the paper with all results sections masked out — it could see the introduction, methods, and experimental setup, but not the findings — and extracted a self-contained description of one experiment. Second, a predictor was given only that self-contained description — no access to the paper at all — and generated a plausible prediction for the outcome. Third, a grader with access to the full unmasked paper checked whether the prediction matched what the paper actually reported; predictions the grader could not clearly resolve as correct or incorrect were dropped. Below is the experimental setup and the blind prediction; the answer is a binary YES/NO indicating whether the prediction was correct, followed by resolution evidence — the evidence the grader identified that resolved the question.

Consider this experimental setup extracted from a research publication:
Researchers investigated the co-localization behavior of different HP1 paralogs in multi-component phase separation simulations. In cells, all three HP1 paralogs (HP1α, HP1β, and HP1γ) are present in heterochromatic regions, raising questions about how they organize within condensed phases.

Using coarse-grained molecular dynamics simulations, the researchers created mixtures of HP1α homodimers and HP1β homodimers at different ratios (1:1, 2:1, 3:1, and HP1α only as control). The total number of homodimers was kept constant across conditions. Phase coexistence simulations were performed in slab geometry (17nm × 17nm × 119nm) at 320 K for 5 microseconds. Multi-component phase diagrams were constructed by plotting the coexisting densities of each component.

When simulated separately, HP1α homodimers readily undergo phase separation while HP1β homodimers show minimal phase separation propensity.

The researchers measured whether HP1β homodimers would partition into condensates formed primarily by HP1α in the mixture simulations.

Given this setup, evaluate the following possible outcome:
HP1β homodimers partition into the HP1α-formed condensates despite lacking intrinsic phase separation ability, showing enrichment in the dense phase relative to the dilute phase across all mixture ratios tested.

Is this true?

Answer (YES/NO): YES